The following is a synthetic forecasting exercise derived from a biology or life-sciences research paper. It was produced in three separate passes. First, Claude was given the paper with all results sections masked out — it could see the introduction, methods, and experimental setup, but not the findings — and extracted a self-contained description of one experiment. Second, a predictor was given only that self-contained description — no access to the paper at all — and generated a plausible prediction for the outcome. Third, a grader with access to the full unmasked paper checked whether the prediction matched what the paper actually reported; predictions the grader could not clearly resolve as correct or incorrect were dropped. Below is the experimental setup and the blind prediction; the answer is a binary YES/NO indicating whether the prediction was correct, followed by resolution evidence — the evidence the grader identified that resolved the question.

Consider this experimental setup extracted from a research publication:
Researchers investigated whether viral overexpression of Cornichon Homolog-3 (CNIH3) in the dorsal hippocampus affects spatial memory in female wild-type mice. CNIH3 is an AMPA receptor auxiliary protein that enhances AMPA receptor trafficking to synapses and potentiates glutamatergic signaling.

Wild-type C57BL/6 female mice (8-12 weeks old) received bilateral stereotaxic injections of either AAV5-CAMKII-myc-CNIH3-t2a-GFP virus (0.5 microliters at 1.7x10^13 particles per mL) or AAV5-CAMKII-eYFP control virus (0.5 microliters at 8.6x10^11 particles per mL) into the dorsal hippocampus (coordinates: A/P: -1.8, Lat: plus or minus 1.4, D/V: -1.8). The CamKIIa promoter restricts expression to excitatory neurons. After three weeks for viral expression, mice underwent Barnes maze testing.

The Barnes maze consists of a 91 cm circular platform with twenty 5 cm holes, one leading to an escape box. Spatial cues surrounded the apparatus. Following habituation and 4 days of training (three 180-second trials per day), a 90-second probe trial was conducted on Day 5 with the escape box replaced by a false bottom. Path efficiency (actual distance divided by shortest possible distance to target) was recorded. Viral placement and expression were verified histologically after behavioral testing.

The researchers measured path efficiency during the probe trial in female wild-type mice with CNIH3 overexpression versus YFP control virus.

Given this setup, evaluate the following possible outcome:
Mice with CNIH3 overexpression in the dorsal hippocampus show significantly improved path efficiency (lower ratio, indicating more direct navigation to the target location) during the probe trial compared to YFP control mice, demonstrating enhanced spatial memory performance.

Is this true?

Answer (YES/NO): YES